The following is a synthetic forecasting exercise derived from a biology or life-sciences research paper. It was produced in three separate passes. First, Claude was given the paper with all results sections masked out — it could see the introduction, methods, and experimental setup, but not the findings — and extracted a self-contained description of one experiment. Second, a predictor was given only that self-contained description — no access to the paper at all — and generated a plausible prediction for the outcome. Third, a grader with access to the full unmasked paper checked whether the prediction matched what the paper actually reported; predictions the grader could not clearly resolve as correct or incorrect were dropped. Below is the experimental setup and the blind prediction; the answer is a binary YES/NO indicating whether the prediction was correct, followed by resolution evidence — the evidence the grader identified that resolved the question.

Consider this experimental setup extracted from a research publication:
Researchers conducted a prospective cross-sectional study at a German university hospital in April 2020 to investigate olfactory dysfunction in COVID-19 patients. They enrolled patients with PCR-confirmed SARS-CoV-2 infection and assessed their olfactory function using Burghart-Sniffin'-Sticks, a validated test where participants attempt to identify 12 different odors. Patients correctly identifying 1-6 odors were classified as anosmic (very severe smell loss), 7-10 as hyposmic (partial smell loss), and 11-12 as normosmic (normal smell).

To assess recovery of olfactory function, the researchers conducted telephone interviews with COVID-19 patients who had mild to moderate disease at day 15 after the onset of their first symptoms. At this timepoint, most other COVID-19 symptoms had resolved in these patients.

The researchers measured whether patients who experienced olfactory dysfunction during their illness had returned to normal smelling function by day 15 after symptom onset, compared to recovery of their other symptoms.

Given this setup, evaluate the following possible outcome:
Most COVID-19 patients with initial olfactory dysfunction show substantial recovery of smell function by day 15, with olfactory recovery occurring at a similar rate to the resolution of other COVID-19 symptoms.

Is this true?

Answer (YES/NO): NO